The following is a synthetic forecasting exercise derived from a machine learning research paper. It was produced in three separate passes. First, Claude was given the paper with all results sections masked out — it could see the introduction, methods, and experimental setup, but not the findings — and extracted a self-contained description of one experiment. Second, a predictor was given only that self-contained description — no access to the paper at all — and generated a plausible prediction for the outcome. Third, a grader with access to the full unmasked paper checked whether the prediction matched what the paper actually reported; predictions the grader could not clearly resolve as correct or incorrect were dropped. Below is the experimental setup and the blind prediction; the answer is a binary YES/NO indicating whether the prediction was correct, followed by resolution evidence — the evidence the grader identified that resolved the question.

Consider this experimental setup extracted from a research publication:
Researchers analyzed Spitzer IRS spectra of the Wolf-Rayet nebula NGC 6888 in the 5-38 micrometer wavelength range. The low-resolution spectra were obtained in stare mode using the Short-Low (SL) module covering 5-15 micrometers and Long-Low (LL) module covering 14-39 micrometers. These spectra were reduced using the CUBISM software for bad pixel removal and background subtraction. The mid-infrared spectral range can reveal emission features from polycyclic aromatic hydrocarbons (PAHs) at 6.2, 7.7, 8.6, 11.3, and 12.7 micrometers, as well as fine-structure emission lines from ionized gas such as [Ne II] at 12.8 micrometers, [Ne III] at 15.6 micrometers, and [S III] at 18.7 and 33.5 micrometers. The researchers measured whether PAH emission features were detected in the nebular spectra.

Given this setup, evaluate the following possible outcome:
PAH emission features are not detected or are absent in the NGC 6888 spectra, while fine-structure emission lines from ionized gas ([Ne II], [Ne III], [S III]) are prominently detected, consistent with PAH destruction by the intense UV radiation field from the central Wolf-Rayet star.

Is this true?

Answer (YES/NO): NO